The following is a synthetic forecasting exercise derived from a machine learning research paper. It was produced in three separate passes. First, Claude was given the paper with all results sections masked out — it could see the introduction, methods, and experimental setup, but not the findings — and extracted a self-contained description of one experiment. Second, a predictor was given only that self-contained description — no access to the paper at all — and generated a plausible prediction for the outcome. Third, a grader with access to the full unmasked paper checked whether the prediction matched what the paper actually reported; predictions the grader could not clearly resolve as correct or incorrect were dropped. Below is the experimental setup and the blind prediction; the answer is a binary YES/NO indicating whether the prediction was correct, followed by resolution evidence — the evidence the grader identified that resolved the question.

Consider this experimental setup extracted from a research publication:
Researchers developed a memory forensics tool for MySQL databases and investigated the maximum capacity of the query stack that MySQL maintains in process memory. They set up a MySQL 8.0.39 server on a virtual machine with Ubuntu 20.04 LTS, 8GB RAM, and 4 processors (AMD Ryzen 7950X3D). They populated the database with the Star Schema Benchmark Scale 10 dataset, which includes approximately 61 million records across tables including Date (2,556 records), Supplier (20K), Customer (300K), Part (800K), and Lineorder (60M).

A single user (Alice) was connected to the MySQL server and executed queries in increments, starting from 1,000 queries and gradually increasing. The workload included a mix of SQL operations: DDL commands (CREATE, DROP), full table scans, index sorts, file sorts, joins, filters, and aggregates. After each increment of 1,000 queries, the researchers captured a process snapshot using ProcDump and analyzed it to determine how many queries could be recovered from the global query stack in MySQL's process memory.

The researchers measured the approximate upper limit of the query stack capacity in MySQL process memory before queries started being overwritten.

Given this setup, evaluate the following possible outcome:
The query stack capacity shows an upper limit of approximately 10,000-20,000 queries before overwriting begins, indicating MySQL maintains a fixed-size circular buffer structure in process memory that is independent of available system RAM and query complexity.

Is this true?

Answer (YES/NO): YES